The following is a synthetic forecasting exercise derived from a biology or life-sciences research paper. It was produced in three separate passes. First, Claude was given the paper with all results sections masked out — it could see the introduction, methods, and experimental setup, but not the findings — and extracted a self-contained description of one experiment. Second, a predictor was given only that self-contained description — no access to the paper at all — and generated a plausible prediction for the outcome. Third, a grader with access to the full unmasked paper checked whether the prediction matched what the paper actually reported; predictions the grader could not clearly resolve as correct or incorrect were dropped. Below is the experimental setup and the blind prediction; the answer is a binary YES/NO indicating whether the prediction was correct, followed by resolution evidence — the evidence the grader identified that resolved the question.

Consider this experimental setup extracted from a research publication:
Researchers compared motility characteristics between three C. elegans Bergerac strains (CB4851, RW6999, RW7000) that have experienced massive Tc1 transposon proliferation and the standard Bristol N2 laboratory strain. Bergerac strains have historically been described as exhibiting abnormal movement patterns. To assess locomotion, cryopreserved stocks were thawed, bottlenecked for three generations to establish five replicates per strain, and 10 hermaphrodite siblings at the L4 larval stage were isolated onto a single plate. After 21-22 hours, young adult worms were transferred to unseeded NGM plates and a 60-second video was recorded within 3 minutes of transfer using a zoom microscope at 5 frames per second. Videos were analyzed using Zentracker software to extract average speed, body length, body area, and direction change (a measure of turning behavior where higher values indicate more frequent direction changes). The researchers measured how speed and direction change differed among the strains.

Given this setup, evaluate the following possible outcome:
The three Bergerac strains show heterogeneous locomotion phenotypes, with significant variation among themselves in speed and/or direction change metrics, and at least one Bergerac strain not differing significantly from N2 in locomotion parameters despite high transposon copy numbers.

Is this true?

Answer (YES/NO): YES